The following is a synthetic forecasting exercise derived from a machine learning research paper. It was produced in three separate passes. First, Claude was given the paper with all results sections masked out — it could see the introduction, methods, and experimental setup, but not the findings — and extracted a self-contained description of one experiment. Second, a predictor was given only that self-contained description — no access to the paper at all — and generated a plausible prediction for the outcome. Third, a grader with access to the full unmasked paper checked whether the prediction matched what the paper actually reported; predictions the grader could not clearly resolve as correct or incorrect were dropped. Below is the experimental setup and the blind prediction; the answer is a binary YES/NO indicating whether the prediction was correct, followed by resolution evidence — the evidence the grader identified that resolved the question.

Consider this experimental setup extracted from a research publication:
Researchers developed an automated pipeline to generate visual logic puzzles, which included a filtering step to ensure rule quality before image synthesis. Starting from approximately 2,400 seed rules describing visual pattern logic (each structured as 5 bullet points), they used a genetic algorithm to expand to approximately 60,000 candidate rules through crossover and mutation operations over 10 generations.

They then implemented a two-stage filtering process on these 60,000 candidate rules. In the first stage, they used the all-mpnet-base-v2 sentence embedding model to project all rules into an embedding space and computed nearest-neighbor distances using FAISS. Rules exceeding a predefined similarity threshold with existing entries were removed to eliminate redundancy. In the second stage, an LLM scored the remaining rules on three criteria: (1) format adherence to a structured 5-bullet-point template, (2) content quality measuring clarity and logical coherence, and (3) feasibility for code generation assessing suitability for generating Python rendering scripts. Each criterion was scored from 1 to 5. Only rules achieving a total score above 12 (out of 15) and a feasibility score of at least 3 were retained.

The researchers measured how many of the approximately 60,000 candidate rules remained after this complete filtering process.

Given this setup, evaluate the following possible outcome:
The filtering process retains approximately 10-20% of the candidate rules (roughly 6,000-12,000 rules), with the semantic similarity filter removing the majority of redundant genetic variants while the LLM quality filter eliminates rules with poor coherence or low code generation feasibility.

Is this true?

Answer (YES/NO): NO